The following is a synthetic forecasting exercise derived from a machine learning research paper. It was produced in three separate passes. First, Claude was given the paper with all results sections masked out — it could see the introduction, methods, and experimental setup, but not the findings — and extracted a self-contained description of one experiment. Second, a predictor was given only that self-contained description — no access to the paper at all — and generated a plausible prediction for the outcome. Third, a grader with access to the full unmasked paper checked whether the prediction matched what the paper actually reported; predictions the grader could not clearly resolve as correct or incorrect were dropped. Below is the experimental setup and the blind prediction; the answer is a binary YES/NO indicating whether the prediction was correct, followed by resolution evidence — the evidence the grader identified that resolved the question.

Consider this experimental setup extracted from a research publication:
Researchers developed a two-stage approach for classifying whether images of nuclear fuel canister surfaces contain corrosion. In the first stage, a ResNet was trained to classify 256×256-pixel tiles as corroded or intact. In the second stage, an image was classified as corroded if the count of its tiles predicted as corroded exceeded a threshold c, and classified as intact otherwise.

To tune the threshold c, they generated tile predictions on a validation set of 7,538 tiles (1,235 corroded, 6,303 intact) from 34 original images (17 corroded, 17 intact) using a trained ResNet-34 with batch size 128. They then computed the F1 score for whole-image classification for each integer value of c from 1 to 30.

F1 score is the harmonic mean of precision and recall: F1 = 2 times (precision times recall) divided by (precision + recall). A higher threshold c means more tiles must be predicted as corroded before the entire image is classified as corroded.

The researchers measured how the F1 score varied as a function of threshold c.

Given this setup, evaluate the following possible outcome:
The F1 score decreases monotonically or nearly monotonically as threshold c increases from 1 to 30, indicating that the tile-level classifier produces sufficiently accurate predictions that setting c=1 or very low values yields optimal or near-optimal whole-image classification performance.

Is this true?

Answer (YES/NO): NO